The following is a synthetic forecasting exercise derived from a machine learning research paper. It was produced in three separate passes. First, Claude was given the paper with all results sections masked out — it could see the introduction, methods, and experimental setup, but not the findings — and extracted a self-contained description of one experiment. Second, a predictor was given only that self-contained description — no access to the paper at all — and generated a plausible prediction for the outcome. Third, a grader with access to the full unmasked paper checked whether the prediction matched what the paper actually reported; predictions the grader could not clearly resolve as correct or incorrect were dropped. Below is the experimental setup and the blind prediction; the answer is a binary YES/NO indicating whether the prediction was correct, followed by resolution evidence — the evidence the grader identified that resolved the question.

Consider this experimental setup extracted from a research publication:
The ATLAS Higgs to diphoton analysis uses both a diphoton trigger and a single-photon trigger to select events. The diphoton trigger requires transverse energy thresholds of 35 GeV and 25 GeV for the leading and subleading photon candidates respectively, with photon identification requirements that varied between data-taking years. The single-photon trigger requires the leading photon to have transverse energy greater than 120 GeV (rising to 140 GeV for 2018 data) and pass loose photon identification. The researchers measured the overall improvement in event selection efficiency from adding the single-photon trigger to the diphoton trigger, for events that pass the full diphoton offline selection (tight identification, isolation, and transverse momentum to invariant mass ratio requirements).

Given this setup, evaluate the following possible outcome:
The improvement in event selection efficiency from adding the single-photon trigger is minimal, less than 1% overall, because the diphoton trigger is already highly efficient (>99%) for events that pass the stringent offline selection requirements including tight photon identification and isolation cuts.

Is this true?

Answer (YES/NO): NO